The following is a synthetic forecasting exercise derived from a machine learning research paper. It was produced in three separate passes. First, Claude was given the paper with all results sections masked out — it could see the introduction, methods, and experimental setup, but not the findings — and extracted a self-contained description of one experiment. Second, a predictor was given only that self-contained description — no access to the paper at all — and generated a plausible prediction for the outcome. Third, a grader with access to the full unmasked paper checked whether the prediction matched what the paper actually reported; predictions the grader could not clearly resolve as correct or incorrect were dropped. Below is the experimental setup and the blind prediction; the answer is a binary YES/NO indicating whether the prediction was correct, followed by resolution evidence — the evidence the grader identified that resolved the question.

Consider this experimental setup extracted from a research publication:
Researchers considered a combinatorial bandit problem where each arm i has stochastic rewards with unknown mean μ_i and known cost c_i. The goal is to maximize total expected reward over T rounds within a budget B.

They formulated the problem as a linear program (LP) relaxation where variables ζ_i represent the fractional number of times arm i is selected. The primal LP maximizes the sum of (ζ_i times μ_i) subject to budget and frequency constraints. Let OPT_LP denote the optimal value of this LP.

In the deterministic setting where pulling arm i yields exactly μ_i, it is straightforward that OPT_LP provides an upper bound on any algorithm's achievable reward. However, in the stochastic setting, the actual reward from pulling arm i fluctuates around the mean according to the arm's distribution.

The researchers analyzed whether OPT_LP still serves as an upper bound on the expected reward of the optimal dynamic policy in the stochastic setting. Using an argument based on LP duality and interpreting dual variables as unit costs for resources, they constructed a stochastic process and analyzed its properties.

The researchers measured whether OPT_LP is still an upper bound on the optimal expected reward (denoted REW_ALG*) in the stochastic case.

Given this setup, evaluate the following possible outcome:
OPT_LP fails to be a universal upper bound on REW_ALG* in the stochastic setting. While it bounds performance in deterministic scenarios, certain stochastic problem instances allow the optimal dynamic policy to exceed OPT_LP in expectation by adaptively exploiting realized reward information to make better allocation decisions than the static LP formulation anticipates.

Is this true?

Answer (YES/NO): NO